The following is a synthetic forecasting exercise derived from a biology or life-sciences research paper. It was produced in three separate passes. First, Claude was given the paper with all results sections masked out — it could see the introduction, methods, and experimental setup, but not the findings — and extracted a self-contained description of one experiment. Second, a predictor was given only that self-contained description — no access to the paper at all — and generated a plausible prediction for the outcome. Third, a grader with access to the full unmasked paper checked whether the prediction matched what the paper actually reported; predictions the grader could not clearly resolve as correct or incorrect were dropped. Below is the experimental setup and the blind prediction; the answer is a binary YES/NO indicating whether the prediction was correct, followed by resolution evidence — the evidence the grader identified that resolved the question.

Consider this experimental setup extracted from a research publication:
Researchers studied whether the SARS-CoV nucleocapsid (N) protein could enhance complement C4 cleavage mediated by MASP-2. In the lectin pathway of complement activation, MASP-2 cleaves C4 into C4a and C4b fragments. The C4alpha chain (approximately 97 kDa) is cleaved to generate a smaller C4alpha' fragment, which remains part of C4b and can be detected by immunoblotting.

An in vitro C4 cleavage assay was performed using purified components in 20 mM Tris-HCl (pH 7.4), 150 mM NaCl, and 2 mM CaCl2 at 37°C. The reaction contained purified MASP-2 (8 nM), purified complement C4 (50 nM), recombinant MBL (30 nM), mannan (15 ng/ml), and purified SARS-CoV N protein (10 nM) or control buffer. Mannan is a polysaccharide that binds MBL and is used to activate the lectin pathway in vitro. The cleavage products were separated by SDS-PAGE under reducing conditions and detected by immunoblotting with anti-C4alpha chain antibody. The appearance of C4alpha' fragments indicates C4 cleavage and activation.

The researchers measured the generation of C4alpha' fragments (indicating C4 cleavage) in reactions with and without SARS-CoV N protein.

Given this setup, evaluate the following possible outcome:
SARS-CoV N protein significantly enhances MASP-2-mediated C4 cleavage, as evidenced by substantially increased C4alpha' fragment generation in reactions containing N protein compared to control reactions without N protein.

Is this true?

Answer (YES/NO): YES